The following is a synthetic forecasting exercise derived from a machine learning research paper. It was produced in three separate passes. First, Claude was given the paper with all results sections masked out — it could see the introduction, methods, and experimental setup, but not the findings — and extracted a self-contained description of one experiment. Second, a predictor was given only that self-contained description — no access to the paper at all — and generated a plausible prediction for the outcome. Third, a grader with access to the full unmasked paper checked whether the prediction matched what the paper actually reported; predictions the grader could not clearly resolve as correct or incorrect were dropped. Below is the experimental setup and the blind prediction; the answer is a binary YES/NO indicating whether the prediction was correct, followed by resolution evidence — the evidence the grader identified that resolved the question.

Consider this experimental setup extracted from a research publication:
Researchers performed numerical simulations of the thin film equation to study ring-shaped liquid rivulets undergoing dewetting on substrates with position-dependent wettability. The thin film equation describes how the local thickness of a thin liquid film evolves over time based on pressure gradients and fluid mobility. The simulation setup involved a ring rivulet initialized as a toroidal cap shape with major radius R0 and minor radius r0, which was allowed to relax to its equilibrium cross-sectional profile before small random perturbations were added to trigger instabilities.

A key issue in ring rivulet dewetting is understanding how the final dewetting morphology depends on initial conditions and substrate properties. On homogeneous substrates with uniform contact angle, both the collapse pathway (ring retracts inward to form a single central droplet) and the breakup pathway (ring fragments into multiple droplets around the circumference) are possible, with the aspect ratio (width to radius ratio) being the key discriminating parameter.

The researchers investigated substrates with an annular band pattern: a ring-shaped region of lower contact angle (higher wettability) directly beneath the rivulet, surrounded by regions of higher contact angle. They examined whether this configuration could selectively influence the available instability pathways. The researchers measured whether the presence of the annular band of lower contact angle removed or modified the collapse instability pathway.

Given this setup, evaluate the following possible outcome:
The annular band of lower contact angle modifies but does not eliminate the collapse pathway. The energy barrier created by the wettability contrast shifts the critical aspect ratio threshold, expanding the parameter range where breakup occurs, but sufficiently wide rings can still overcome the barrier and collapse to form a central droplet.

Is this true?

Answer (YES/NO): NO